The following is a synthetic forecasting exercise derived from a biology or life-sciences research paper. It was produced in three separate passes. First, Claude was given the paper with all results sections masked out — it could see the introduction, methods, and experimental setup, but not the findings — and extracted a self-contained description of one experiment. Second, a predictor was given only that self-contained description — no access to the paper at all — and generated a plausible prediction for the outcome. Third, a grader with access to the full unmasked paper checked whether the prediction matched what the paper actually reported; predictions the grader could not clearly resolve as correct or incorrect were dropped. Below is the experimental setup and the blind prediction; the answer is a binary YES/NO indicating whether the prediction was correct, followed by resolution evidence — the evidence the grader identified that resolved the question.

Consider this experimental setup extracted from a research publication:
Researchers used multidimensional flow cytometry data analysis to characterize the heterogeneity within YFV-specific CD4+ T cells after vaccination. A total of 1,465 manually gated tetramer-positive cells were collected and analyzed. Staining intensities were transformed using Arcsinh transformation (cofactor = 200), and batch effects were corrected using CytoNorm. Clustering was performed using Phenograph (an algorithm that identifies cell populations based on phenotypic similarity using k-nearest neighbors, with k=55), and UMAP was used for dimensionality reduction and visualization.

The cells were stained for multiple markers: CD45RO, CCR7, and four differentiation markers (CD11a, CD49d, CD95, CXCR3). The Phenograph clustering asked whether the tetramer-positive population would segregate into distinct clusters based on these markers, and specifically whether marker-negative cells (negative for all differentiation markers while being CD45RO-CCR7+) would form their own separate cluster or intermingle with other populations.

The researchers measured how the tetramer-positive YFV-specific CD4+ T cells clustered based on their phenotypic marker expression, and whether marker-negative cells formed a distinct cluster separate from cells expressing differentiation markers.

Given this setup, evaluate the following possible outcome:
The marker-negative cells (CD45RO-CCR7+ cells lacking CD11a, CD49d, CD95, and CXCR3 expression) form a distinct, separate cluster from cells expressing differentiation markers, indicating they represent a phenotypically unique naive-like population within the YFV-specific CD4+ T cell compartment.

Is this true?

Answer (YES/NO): YES